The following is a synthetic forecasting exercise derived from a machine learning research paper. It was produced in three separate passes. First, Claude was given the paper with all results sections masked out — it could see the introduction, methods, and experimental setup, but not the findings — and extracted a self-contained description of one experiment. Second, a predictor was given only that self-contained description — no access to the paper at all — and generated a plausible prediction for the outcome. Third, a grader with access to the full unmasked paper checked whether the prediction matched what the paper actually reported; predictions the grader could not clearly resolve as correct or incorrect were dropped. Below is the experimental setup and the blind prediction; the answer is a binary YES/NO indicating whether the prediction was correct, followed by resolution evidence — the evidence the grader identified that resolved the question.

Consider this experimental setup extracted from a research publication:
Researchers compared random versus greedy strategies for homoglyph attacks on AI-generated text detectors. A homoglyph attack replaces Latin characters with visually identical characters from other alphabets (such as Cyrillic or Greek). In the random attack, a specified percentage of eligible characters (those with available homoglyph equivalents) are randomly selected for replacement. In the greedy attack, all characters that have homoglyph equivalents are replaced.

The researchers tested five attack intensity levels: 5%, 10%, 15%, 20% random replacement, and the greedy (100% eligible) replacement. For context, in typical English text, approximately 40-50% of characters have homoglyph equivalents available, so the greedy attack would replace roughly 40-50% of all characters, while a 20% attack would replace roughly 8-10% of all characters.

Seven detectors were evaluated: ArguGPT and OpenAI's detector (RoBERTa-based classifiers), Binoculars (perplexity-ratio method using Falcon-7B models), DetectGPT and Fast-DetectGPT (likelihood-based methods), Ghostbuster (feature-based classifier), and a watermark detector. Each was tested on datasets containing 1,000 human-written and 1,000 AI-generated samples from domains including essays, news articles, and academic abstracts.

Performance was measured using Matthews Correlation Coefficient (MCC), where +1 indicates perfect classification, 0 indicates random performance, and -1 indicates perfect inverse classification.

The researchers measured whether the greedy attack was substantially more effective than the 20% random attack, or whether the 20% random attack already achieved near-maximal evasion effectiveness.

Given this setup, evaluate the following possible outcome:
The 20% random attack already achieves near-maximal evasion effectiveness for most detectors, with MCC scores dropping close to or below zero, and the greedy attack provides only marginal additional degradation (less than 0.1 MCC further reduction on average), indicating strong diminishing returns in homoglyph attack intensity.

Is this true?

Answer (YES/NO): NO